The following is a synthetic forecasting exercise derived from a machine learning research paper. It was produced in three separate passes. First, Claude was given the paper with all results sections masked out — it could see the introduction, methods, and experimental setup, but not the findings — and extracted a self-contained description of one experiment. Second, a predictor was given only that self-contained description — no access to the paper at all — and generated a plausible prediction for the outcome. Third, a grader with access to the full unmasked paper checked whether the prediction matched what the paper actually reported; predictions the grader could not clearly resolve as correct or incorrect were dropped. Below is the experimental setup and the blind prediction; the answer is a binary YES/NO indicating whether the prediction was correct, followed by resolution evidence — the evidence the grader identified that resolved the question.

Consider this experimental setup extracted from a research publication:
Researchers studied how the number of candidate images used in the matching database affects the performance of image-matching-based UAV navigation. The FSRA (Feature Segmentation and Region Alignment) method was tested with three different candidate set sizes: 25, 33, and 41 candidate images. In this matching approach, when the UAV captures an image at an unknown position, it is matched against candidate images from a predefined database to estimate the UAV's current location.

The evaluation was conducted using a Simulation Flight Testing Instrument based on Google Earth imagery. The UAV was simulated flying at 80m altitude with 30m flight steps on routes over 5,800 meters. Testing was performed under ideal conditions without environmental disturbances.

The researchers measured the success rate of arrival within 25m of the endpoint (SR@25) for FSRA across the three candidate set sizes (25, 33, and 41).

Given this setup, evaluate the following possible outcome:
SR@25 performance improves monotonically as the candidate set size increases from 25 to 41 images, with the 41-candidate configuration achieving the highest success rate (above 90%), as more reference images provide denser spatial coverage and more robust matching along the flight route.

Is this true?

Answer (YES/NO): NO